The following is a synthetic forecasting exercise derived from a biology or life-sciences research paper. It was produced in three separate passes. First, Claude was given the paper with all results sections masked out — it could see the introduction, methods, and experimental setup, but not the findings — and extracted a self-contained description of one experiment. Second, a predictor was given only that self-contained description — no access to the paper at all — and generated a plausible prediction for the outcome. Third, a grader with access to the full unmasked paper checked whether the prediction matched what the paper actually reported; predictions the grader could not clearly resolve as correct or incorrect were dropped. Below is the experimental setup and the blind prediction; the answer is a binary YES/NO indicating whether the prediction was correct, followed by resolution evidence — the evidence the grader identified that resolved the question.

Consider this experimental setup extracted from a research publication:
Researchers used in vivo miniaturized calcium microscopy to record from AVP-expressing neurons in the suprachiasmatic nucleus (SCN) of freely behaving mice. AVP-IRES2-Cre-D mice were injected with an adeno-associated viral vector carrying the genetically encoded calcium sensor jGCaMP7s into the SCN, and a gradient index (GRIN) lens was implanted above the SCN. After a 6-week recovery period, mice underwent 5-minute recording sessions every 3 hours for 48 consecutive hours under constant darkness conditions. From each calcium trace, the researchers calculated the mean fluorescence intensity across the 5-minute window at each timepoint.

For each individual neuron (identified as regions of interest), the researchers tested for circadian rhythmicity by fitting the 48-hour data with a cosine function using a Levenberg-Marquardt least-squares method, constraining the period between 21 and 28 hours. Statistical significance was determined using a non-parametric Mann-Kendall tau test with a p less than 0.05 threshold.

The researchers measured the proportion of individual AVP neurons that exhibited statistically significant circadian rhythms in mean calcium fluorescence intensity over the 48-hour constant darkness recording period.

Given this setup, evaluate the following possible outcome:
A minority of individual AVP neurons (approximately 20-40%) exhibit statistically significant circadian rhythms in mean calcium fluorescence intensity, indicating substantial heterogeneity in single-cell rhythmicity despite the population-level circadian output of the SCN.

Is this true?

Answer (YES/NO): YES